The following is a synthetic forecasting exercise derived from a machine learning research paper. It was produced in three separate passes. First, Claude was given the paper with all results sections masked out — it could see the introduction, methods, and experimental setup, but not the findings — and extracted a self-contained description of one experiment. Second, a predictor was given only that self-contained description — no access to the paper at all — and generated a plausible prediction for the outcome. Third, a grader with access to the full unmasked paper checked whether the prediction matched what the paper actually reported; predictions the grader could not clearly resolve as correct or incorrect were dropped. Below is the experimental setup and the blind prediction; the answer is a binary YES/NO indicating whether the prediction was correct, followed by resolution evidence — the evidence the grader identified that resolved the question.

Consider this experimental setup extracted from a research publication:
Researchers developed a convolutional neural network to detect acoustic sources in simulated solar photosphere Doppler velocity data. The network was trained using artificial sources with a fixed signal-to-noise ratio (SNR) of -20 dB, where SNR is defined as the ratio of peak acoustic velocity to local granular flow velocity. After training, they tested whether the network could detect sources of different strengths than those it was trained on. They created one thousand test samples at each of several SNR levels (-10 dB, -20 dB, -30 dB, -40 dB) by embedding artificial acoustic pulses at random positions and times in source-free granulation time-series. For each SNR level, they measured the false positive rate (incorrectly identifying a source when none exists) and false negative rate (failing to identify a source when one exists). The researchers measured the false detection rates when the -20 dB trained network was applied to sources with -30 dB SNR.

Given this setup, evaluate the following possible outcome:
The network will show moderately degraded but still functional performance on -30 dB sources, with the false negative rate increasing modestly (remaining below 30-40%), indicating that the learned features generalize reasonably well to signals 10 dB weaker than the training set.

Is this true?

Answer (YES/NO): YES